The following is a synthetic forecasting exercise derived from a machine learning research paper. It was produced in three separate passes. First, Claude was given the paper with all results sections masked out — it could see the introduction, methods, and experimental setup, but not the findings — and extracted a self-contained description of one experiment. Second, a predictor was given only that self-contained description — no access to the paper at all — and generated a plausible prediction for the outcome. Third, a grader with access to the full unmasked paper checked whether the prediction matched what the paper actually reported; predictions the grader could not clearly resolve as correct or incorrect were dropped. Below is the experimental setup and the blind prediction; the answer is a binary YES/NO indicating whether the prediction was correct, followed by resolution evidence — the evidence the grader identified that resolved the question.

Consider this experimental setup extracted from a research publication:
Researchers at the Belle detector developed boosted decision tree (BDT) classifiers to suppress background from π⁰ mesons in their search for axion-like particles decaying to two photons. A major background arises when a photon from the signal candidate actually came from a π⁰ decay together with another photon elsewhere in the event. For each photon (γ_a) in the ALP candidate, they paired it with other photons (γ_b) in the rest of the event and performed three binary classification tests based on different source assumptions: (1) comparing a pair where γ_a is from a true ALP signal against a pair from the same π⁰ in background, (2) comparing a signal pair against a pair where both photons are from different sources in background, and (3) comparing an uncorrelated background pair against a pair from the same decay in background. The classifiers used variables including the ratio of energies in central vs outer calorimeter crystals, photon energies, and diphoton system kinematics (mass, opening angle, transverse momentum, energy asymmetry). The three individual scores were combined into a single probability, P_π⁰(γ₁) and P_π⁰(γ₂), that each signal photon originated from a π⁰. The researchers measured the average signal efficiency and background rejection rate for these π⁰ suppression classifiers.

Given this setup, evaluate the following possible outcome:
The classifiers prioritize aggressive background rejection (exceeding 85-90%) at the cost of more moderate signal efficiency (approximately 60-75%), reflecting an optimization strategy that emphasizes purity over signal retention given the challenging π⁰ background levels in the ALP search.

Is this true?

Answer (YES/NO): NO